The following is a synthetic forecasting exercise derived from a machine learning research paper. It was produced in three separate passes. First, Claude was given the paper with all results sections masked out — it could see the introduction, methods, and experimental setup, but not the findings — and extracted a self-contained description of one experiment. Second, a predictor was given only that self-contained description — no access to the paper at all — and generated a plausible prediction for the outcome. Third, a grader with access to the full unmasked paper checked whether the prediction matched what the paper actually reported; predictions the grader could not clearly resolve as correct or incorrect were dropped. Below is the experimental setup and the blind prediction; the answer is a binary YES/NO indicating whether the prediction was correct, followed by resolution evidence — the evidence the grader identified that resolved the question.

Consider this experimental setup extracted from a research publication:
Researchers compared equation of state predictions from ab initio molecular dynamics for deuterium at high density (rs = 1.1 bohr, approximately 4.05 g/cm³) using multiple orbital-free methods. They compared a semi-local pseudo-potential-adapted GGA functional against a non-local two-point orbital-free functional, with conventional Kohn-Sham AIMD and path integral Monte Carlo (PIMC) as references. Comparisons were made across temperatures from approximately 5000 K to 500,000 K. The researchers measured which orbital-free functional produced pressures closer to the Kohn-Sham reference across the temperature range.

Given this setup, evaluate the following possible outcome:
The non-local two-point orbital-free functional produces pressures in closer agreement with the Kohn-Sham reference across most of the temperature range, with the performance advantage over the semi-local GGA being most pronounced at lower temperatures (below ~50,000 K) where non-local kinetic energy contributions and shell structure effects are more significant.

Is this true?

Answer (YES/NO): NO